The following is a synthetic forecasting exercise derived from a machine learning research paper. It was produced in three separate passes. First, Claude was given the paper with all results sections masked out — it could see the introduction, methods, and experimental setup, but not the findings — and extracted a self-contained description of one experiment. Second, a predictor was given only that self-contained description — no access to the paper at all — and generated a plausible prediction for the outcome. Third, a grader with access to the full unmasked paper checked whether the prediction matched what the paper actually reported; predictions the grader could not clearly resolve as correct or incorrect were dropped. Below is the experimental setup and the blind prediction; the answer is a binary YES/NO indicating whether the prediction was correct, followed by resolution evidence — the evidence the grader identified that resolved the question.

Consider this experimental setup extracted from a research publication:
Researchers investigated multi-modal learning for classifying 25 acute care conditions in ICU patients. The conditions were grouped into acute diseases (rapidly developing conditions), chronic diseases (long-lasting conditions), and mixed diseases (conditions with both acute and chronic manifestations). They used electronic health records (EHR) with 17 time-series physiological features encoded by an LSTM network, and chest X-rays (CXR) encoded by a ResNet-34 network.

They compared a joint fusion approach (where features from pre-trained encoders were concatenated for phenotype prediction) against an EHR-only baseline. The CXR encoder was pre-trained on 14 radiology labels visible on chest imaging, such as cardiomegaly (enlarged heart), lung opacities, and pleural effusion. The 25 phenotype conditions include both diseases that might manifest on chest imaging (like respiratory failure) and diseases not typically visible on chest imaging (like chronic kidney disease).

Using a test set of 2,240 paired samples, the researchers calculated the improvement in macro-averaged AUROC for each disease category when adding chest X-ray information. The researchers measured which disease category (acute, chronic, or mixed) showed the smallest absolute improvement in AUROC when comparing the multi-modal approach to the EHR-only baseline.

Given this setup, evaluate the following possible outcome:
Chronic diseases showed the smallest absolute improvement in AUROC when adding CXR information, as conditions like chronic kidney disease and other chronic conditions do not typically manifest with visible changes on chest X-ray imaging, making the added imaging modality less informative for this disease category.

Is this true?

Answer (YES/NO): NO